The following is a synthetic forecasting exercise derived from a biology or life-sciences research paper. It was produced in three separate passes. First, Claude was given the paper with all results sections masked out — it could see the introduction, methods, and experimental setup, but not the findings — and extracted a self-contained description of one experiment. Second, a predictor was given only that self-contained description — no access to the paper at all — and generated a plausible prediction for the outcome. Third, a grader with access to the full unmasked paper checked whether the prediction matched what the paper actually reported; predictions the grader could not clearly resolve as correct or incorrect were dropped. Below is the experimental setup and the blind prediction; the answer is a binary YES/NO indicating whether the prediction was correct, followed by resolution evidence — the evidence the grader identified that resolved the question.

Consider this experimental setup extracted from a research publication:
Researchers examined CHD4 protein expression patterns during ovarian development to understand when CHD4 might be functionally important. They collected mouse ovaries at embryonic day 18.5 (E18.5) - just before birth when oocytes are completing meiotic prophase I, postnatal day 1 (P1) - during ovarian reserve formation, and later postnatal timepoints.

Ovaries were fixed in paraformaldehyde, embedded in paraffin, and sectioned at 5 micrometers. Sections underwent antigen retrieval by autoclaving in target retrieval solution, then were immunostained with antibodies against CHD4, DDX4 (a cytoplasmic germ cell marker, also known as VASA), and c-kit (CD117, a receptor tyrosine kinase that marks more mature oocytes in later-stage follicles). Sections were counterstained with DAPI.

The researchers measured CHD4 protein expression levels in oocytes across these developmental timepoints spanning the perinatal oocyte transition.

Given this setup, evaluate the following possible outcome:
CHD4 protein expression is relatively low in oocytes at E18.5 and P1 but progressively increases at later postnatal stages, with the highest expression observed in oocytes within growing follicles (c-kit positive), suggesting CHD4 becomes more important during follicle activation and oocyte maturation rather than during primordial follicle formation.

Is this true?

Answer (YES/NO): NO